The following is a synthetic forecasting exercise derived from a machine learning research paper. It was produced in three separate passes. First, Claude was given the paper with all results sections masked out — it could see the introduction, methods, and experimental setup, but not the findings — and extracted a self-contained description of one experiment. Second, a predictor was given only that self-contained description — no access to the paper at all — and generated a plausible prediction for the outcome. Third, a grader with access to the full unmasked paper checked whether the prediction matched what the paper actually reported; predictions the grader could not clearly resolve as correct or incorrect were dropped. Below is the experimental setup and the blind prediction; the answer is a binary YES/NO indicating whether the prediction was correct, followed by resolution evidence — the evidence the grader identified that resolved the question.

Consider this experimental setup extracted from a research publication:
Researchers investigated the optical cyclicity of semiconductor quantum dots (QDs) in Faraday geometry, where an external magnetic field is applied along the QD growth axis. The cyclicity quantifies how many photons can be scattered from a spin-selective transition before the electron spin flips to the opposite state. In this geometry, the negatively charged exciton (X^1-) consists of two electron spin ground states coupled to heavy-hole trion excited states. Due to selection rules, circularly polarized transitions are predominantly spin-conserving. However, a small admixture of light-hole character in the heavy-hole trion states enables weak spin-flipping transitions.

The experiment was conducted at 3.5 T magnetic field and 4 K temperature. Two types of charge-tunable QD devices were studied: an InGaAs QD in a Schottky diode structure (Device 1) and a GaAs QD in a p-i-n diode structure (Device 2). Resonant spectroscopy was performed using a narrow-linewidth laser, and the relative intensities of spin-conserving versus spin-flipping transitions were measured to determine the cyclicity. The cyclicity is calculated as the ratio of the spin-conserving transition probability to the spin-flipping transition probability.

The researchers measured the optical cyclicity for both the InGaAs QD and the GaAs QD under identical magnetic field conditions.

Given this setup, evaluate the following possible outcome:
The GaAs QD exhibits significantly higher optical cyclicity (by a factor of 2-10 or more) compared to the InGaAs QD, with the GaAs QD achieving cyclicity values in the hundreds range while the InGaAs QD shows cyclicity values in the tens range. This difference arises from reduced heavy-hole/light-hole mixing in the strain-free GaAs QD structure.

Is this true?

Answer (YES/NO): NO